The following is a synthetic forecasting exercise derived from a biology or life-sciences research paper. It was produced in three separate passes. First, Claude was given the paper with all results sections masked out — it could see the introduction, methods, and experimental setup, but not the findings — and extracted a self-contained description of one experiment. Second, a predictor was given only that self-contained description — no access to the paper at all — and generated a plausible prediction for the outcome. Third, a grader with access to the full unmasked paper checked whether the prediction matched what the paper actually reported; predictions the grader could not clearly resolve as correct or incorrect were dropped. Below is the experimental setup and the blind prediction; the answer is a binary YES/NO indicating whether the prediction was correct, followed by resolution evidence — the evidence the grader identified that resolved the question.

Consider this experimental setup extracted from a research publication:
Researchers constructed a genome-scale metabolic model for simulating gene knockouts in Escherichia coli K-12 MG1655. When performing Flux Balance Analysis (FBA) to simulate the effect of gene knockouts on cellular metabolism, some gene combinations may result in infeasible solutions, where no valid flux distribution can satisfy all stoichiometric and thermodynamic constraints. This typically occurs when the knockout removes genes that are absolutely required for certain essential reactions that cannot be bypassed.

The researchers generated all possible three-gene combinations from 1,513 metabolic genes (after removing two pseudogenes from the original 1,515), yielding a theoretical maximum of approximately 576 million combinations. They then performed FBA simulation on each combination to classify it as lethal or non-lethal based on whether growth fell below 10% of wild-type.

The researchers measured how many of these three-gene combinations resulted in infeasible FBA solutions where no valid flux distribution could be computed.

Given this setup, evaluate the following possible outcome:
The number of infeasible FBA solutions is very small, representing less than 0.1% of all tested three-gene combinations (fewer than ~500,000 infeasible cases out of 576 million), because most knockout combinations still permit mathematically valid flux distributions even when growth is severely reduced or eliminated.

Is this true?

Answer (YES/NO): YES